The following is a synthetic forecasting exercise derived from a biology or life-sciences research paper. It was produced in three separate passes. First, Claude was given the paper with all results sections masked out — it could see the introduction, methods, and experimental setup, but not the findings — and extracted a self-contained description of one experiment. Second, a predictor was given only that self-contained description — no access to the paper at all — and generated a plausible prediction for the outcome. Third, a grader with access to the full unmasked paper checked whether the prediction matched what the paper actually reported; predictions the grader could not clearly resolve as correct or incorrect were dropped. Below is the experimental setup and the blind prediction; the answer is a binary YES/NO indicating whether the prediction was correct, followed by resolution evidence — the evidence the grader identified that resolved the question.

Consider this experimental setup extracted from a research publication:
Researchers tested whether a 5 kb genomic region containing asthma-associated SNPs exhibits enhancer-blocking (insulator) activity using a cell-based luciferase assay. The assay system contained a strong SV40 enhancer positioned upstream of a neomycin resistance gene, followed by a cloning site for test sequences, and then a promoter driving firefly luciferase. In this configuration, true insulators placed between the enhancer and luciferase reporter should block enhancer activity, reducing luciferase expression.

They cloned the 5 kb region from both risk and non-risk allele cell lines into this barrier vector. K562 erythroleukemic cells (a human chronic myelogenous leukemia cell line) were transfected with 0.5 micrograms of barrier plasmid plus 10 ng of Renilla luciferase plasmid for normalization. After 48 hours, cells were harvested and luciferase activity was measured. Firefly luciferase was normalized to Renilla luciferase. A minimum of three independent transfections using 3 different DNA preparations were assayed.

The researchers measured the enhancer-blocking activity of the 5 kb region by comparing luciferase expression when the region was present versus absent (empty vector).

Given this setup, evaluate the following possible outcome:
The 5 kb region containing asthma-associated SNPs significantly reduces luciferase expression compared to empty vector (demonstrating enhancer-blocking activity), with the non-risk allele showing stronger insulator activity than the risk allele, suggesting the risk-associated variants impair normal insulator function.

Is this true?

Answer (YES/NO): YES